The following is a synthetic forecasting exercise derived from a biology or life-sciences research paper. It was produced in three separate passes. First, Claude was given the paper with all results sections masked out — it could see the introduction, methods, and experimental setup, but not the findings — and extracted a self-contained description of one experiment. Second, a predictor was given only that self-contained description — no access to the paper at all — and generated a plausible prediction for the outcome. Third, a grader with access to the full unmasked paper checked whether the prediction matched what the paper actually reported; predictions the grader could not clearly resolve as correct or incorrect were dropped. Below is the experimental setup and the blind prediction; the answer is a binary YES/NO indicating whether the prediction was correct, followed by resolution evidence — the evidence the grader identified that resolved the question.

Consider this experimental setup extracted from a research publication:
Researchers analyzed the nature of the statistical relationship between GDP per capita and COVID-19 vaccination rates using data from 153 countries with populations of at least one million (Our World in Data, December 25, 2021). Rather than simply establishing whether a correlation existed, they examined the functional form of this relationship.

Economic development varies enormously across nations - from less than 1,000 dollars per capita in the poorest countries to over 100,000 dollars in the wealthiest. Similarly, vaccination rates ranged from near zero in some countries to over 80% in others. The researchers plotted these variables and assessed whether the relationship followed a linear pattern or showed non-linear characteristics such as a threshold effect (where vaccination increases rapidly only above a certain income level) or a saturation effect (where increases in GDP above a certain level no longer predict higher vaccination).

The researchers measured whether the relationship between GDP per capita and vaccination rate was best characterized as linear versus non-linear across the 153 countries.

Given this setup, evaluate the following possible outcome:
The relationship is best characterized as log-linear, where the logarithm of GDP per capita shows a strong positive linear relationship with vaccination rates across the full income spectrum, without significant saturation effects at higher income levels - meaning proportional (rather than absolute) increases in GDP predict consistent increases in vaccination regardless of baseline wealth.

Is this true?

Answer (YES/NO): YES